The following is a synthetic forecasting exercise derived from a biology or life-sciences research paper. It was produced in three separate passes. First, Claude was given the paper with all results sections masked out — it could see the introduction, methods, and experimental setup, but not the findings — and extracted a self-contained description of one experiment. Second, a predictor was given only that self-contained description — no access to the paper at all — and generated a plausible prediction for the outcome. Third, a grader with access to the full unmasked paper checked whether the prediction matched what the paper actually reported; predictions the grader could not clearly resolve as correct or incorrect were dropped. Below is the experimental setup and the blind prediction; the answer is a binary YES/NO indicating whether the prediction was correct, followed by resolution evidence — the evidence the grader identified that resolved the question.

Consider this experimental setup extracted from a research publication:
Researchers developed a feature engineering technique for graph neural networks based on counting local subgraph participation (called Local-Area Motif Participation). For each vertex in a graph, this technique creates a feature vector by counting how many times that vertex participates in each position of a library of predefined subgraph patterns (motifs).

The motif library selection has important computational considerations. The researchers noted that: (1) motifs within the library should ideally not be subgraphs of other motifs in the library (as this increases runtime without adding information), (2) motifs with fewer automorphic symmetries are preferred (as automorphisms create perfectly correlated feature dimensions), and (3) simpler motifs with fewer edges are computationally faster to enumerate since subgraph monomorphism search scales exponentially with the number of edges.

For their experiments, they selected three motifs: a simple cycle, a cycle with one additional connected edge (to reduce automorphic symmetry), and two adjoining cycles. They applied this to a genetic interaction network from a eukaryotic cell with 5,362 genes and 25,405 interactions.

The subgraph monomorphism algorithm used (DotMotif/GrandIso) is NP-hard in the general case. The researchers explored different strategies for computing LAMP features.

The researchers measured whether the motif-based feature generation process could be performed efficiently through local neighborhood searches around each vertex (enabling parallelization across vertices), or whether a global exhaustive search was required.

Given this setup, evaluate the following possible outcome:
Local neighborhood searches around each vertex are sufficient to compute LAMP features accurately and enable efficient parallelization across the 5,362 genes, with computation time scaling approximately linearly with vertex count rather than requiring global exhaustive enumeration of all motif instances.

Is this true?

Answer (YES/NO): NO